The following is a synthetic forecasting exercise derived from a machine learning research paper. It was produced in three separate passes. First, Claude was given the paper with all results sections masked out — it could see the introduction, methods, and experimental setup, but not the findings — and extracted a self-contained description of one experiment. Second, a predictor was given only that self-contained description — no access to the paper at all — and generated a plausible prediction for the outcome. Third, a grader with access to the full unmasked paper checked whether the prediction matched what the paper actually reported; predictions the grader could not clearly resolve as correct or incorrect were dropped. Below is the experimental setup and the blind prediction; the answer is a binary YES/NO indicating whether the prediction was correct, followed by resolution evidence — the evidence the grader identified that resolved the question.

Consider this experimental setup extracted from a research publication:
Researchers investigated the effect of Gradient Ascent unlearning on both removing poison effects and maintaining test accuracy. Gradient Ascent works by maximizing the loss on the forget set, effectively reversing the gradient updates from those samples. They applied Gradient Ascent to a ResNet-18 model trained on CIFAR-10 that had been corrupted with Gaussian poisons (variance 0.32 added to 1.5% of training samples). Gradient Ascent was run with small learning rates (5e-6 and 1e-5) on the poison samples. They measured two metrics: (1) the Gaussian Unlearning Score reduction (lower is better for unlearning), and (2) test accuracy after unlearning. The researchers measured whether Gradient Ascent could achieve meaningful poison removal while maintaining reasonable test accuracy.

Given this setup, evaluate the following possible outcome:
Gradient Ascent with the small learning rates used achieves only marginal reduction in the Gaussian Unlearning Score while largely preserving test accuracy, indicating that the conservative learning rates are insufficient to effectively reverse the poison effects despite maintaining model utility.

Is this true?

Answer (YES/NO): NO